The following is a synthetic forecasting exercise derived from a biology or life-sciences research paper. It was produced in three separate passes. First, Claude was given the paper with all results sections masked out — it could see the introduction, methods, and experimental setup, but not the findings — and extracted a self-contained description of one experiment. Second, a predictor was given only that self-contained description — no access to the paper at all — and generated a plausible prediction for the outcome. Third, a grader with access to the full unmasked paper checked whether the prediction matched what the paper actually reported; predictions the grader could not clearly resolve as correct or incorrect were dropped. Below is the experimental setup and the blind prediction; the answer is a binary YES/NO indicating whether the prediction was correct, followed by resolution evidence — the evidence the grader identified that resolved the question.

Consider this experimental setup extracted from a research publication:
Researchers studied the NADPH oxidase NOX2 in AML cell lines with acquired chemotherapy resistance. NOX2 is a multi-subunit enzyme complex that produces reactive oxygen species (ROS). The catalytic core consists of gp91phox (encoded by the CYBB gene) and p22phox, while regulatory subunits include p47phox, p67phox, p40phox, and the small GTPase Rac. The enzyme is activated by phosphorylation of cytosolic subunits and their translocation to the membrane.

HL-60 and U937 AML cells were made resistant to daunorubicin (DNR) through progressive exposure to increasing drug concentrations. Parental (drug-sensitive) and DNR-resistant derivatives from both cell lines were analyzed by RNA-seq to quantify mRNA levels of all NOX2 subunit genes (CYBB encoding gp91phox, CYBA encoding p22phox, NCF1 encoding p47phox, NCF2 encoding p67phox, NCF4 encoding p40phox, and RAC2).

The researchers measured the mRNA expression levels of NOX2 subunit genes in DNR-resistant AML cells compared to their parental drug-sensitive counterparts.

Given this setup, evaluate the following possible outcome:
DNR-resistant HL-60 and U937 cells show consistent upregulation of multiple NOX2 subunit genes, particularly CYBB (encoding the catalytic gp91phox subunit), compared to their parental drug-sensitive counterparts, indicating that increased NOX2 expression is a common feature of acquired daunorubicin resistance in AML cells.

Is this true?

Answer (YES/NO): YES